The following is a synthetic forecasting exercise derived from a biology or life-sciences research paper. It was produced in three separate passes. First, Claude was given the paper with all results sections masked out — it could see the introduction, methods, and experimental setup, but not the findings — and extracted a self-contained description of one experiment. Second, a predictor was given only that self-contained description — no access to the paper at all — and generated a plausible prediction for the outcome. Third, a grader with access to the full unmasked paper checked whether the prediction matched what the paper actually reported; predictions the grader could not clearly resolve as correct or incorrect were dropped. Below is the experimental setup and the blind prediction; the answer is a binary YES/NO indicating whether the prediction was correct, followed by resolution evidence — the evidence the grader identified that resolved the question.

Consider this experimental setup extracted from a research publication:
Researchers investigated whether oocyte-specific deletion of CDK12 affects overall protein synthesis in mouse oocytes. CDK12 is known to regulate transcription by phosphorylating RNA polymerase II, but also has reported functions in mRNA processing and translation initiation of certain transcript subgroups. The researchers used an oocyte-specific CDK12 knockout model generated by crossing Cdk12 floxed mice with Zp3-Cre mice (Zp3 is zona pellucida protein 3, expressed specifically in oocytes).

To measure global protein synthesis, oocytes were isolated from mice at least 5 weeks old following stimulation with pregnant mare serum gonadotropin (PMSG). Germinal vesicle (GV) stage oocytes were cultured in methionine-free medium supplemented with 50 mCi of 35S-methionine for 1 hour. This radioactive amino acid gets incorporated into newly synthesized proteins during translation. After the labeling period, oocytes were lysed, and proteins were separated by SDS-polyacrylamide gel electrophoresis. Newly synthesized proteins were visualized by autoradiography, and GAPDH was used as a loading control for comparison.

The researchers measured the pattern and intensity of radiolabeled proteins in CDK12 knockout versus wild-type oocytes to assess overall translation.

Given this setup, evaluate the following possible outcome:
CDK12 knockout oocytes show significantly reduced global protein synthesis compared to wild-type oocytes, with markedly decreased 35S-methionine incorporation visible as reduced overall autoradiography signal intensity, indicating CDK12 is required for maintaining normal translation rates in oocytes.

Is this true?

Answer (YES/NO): YES